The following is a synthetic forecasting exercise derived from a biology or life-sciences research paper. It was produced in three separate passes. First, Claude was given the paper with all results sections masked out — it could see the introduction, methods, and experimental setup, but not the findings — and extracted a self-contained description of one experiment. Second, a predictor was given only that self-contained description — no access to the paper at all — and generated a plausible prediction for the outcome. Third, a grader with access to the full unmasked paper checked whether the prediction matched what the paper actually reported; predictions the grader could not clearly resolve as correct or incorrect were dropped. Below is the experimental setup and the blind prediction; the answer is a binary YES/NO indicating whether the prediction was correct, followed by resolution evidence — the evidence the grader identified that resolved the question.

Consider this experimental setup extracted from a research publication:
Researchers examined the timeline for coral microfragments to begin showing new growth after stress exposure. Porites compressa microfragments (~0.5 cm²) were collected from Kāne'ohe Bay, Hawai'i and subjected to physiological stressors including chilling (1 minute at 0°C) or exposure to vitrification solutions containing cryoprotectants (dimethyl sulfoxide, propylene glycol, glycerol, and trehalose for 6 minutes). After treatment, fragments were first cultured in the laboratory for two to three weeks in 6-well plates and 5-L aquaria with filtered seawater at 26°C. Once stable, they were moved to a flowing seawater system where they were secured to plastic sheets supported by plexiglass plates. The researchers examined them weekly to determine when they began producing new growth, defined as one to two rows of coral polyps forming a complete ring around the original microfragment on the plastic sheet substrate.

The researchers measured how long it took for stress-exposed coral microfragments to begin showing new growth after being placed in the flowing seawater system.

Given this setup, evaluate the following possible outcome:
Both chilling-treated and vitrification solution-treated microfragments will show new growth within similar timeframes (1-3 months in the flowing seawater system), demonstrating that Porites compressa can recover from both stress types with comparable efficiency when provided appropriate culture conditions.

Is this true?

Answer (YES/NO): YES